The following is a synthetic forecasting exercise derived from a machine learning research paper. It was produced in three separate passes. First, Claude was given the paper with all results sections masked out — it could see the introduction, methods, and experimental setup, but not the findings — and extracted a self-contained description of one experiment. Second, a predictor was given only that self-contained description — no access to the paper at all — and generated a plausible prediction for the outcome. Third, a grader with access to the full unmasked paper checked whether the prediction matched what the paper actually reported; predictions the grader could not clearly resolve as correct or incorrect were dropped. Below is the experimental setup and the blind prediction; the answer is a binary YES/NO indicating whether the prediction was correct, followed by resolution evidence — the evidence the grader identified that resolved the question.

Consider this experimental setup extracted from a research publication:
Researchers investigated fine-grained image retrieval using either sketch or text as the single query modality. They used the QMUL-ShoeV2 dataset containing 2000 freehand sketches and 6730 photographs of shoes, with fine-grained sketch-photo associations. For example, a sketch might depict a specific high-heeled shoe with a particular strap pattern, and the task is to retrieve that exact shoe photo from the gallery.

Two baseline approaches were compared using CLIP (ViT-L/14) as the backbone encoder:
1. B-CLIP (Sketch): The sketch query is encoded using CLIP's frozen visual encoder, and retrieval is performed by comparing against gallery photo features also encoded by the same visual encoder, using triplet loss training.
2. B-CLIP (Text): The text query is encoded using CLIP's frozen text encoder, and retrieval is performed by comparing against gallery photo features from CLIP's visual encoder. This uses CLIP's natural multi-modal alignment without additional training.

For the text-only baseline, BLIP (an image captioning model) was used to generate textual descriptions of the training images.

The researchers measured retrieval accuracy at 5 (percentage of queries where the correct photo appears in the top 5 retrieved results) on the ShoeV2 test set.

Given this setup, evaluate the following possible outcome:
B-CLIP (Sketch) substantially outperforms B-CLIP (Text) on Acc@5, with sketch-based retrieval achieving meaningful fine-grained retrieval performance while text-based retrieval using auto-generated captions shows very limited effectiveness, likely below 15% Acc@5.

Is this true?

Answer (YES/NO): NO